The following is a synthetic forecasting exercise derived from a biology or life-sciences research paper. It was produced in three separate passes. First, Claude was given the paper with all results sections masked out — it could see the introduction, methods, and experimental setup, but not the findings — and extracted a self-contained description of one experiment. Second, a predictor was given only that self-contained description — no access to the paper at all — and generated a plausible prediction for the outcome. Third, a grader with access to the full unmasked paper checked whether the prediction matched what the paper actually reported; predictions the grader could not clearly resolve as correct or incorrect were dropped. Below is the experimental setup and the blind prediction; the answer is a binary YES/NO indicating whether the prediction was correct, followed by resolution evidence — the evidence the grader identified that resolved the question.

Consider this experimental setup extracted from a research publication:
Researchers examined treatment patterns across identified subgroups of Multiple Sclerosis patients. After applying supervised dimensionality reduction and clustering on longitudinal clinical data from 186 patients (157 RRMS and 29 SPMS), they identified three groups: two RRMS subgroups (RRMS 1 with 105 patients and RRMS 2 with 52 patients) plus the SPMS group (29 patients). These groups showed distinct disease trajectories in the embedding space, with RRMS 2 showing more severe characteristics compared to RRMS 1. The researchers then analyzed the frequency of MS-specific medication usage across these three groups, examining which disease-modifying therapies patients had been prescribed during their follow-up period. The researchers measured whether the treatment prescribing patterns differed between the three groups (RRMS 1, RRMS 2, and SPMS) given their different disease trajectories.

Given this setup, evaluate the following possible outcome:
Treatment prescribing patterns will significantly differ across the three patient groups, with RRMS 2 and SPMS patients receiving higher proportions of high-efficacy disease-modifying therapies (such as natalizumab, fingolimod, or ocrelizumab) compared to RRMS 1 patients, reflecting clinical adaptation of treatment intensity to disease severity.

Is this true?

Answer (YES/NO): NO